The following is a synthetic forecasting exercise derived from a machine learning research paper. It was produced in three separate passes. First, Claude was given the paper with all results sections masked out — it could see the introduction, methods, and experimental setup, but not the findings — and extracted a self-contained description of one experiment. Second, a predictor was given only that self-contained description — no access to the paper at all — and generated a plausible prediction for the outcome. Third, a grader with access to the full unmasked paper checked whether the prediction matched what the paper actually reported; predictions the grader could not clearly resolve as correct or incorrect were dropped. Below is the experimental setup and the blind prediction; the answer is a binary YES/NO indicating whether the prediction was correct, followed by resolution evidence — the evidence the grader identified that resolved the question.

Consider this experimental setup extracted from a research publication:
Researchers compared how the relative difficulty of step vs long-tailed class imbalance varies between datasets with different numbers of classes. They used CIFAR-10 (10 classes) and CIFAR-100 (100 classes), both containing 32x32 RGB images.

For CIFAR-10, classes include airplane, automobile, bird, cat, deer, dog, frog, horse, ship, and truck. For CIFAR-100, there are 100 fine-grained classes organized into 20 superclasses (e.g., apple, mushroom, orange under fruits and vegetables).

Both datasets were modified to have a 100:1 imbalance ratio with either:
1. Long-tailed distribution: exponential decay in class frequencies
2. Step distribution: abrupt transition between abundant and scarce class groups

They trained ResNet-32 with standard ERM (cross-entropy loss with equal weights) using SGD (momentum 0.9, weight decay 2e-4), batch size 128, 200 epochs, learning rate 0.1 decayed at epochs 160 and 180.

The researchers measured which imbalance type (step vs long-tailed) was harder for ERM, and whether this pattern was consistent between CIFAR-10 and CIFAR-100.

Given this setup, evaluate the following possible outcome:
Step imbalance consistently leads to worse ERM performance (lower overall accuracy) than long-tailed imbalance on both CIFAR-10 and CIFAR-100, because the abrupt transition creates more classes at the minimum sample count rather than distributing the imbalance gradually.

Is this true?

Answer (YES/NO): NO